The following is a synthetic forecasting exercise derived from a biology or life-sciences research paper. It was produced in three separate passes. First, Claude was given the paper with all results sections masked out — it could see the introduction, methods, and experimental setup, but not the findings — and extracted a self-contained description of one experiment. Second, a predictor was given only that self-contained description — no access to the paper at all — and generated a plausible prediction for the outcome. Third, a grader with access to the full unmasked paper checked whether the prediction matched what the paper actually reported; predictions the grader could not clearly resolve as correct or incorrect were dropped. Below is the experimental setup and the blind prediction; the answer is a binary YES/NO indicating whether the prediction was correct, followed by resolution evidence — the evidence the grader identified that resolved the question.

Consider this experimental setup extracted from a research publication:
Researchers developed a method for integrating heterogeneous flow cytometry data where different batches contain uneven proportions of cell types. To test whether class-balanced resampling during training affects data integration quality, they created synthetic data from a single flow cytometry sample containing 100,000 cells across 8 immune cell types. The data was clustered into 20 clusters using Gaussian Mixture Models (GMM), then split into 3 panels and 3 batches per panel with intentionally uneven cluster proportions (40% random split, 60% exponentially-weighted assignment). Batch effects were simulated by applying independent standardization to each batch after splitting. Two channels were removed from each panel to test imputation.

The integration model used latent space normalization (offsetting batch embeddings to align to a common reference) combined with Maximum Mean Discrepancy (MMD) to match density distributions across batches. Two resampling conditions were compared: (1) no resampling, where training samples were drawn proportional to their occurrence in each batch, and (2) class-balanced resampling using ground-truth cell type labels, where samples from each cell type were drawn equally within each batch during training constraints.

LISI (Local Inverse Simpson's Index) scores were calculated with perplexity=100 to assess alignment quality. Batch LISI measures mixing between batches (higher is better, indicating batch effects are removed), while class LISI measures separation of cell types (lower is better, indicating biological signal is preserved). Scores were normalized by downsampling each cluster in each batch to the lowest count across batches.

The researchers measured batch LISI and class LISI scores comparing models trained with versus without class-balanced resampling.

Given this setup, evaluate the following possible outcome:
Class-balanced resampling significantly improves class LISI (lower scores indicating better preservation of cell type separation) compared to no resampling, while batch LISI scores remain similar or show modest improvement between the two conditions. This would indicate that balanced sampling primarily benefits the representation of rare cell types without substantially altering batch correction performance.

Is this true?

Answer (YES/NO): NO